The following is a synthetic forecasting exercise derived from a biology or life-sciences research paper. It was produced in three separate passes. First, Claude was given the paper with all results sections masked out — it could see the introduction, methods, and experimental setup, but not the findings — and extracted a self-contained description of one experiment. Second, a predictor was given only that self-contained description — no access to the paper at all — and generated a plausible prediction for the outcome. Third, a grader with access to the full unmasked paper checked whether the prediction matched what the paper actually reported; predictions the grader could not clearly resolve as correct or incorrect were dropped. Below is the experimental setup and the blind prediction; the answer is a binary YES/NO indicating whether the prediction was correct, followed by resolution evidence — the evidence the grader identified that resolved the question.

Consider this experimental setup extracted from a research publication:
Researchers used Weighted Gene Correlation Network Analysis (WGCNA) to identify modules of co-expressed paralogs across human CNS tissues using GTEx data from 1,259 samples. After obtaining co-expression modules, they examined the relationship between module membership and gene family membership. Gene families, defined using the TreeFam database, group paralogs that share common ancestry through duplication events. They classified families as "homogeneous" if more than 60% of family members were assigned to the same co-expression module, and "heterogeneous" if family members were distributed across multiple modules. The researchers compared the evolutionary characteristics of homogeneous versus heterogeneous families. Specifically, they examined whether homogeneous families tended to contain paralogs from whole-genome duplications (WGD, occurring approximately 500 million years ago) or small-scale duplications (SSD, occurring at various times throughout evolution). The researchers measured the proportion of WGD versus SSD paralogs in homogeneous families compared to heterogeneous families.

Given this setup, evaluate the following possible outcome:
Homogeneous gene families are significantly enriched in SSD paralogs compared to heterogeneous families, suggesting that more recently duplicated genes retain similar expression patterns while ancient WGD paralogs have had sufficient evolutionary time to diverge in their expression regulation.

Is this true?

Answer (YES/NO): YES